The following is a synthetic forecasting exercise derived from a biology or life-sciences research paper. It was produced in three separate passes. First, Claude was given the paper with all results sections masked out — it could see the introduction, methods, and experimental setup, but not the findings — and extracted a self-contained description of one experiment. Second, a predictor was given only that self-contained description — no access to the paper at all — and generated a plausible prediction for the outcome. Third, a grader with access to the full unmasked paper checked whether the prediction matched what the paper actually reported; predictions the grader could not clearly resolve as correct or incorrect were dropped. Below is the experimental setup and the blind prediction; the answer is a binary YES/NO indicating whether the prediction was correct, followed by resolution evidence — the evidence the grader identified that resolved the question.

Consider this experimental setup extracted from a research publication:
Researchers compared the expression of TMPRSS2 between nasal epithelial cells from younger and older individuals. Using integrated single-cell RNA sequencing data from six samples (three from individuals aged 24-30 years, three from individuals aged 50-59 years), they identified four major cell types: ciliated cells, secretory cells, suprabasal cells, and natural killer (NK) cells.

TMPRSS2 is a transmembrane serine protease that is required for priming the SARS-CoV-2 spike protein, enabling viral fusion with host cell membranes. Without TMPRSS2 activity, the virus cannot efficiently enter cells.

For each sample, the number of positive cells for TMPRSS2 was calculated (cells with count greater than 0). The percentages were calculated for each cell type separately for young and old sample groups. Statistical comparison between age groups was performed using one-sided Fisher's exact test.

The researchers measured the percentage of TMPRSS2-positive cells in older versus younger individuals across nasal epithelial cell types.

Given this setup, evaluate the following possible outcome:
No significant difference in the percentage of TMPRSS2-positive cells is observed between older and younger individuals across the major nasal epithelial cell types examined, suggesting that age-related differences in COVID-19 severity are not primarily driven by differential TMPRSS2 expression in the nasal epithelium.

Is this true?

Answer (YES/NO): YES